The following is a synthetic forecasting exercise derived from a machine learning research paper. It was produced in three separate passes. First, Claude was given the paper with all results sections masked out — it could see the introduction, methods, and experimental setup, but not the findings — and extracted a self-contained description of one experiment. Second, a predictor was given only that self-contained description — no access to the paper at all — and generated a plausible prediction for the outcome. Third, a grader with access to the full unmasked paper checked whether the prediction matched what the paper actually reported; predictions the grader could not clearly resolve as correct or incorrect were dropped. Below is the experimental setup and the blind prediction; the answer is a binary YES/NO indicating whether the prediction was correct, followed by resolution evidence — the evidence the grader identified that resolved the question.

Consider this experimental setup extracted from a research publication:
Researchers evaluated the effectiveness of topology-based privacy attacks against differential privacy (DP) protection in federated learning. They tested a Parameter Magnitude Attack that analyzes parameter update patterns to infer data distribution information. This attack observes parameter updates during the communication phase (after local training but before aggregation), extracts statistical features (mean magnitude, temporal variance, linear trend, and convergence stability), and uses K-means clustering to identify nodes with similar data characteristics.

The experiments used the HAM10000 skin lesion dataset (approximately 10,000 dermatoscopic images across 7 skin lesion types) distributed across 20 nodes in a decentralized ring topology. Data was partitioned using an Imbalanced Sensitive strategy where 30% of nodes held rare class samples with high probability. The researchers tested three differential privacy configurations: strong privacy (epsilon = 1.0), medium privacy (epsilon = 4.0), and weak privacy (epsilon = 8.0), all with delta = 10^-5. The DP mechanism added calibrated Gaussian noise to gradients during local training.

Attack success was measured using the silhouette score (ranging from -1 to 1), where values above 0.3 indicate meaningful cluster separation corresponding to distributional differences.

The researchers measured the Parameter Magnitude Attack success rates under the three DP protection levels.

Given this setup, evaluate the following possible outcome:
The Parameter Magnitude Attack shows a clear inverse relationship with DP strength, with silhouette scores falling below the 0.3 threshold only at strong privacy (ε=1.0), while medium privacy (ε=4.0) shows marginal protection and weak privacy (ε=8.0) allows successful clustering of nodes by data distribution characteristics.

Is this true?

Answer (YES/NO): NO